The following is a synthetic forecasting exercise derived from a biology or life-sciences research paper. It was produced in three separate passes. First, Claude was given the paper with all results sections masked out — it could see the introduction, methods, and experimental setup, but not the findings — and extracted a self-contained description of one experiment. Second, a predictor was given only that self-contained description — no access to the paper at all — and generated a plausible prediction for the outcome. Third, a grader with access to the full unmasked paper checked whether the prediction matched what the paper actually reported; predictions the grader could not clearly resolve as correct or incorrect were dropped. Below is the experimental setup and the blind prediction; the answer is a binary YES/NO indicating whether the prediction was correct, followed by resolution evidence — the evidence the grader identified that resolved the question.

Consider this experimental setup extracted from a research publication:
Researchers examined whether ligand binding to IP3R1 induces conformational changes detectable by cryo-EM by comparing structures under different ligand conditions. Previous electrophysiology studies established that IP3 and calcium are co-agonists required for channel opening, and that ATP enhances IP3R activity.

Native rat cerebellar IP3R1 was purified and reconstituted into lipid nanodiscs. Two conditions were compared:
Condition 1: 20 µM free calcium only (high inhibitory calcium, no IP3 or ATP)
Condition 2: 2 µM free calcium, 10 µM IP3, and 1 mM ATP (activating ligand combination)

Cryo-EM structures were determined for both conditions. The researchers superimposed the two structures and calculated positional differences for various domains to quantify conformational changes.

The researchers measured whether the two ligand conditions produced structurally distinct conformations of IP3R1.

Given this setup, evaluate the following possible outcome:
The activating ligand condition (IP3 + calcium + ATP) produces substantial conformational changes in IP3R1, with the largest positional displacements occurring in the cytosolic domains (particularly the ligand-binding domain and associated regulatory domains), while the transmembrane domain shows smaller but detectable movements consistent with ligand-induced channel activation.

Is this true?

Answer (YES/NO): YES